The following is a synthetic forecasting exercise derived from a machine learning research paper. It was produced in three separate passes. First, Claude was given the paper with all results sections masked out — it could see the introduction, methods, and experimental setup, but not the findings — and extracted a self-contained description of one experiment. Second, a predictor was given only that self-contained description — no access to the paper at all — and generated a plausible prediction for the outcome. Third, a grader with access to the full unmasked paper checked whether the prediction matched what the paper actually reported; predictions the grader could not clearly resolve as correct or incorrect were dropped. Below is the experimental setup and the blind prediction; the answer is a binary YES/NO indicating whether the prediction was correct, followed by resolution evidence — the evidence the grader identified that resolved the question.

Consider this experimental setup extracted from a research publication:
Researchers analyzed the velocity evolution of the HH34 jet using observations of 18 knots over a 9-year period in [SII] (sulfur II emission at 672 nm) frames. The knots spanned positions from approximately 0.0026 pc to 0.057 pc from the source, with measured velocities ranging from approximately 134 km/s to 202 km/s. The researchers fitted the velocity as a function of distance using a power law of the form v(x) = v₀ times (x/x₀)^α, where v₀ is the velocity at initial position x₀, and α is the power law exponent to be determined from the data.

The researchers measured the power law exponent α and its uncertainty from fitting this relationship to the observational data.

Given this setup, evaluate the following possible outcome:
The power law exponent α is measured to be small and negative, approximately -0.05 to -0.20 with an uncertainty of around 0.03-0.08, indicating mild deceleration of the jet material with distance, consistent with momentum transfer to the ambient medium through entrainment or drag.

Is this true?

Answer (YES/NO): NO